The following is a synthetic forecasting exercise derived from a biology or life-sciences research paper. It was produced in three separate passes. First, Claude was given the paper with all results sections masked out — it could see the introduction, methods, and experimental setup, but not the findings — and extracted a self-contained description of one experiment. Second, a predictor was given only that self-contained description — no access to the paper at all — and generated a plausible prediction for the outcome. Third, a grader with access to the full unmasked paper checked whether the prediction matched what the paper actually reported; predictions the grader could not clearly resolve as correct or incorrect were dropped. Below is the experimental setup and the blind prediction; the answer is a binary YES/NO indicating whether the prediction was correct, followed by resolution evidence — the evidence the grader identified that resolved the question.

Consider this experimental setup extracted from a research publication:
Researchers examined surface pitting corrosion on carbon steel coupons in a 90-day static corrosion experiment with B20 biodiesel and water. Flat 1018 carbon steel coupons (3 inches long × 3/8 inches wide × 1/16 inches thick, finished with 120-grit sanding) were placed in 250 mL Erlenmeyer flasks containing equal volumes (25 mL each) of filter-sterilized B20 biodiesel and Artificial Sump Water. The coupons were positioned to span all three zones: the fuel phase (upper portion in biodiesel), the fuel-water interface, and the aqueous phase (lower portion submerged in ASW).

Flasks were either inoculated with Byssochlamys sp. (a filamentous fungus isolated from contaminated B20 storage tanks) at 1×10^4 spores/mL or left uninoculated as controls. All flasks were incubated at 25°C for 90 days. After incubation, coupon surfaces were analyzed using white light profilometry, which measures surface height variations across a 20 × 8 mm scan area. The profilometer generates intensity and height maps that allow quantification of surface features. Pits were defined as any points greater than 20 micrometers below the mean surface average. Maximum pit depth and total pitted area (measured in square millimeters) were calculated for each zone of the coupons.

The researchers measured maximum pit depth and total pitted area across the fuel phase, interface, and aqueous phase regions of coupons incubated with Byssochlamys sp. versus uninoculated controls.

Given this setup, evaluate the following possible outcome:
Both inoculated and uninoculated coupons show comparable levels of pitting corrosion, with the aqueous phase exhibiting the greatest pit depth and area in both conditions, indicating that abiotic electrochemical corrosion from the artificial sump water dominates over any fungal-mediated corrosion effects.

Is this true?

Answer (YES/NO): NO